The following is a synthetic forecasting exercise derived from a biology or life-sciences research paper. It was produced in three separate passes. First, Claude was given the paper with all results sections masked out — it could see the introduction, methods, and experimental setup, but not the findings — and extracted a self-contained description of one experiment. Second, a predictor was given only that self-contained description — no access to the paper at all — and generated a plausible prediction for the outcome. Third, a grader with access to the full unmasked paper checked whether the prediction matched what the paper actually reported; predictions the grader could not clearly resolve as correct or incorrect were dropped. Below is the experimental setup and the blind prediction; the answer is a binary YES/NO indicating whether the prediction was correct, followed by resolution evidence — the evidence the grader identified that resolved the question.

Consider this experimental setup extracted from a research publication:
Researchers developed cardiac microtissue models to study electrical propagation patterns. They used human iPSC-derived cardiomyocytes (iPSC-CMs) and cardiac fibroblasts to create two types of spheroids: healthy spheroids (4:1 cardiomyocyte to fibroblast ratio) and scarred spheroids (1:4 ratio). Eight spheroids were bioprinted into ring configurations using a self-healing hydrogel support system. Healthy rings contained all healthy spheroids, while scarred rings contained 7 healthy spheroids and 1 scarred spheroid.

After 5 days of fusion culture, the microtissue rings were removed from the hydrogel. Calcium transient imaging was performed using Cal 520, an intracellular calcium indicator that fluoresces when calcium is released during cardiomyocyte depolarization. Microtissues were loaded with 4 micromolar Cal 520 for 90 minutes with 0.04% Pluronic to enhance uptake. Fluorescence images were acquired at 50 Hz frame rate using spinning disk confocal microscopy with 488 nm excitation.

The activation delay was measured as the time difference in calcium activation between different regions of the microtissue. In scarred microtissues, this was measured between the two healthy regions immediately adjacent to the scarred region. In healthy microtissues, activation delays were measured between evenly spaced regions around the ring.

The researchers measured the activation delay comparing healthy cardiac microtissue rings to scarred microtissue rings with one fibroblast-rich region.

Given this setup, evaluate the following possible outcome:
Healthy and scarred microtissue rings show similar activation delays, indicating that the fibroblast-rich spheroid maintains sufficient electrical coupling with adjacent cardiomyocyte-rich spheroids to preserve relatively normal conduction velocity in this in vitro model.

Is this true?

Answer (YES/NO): NO